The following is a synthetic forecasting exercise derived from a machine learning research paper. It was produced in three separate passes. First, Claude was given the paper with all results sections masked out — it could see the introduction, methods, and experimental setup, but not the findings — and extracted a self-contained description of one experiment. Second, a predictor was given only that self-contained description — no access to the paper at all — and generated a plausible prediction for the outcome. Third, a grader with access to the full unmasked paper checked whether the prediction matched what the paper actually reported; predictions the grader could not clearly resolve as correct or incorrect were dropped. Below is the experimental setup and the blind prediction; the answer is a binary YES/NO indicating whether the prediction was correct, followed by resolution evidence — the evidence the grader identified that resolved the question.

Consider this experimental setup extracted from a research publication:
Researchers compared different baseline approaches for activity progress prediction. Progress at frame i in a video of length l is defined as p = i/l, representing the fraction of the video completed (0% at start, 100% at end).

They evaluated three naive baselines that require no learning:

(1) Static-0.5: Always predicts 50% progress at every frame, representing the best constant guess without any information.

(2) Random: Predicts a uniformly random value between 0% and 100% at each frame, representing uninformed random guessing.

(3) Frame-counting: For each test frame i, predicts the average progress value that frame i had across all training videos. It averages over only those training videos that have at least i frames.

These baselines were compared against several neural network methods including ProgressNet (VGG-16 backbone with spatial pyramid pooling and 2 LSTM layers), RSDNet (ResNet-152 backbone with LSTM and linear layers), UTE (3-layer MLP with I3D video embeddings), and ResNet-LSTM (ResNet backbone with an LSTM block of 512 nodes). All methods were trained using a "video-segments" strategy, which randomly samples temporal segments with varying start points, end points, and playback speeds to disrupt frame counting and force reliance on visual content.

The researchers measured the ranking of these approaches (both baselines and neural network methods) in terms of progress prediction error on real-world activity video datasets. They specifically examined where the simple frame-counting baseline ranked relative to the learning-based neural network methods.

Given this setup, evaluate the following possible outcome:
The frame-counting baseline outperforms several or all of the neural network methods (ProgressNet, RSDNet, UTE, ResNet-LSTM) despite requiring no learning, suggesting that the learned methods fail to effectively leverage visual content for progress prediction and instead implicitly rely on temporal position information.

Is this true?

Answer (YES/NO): YES